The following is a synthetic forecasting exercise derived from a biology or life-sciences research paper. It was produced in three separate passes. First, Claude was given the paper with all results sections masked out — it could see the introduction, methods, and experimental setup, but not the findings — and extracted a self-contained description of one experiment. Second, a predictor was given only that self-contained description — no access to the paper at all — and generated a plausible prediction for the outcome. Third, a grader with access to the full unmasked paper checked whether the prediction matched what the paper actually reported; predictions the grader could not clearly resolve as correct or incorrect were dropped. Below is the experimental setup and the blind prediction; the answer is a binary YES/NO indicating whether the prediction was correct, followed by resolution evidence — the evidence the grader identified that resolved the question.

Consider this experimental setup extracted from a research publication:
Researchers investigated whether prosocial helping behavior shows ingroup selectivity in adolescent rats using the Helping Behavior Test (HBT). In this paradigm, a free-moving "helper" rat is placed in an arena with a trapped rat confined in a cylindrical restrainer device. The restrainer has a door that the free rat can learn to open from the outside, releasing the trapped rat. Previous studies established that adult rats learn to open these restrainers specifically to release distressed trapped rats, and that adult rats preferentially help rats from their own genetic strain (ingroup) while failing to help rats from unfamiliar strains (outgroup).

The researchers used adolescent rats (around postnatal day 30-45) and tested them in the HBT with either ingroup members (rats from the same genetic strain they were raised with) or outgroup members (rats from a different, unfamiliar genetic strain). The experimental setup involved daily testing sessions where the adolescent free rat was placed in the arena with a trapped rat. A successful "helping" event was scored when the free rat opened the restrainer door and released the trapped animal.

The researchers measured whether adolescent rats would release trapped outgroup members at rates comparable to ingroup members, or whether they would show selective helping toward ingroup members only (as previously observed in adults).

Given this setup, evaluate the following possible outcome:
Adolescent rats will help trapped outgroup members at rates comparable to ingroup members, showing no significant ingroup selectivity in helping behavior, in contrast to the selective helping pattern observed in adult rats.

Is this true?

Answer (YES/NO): NO